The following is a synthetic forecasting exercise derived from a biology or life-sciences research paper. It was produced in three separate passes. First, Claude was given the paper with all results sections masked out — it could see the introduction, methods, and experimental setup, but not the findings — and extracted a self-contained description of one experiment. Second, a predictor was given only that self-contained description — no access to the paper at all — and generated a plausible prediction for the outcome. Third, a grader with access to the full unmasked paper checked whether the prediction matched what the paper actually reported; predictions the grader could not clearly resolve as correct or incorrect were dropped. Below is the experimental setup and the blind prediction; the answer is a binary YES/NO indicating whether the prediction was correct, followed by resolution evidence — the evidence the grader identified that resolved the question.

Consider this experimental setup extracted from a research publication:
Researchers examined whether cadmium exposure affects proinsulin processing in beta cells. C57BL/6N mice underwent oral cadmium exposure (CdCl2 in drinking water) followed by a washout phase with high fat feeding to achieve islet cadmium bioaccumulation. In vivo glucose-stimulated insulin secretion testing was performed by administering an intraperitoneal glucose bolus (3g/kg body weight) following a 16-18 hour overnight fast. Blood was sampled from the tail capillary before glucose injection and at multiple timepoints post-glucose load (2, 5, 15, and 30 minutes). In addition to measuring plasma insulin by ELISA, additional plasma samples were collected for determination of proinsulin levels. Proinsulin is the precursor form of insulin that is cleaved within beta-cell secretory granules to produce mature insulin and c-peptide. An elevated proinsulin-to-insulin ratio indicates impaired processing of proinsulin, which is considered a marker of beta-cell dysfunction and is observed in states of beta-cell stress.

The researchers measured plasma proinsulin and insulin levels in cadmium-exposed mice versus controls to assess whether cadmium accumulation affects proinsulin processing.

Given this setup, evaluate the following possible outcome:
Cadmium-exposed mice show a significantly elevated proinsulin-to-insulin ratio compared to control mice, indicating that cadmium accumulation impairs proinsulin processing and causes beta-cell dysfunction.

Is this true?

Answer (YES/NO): NO